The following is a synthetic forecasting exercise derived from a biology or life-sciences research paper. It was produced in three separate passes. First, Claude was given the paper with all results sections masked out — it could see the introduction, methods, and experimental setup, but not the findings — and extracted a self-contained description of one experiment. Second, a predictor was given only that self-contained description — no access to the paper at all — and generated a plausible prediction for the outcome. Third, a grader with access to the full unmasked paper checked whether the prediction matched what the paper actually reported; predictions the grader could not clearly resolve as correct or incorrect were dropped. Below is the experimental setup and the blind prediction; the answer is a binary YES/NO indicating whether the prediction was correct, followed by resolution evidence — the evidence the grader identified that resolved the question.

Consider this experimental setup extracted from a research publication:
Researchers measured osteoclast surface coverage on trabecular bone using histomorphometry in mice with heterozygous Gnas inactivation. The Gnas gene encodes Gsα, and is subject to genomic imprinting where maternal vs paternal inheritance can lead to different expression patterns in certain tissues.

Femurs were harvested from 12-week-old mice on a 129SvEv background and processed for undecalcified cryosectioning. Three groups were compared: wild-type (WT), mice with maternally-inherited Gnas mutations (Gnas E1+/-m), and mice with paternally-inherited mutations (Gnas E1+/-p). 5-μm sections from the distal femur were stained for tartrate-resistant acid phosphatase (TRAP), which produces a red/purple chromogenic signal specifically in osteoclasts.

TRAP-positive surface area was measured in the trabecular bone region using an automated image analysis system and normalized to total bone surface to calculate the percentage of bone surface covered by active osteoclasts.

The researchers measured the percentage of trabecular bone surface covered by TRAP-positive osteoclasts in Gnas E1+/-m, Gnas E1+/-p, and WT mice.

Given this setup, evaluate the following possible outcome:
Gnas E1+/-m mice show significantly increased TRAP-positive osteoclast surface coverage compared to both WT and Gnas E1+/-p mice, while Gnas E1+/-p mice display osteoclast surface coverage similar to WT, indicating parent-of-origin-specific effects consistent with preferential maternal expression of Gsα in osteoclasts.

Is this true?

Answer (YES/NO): NO